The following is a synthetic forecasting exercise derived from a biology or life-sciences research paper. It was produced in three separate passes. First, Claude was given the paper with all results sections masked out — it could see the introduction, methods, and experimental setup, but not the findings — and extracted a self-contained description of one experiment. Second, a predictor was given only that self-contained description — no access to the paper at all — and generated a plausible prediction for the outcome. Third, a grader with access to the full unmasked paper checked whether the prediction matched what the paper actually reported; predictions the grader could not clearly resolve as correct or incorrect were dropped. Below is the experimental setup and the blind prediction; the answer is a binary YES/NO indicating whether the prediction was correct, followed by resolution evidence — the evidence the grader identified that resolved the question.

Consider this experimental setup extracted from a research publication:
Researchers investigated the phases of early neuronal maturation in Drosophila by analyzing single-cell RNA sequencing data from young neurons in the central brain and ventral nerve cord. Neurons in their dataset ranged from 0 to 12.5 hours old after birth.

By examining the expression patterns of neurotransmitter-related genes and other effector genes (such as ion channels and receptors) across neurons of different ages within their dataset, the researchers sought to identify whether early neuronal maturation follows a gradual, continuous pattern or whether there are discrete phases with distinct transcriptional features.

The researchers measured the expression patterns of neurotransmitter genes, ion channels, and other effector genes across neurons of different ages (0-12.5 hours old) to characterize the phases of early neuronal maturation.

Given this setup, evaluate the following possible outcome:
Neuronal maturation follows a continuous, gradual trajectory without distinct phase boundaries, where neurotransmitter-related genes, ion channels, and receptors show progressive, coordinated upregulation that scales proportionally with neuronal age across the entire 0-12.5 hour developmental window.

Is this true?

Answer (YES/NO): NO